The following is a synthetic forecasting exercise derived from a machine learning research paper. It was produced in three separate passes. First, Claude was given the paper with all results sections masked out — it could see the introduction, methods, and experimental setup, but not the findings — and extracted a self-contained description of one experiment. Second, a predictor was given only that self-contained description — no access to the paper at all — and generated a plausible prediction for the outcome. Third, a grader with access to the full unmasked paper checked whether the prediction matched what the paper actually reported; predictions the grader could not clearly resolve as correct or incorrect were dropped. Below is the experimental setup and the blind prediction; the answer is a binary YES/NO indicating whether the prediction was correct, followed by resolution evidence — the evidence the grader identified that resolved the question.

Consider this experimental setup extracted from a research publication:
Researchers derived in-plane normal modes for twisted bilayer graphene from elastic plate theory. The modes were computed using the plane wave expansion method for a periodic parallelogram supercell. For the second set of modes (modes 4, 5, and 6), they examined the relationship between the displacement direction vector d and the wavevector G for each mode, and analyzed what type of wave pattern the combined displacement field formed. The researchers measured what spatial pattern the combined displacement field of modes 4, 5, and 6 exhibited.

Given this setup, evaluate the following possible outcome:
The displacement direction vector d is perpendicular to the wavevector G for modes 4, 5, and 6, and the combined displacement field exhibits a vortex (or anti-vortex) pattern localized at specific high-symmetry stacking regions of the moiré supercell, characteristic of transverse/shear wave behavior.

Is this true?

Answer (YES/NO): NO